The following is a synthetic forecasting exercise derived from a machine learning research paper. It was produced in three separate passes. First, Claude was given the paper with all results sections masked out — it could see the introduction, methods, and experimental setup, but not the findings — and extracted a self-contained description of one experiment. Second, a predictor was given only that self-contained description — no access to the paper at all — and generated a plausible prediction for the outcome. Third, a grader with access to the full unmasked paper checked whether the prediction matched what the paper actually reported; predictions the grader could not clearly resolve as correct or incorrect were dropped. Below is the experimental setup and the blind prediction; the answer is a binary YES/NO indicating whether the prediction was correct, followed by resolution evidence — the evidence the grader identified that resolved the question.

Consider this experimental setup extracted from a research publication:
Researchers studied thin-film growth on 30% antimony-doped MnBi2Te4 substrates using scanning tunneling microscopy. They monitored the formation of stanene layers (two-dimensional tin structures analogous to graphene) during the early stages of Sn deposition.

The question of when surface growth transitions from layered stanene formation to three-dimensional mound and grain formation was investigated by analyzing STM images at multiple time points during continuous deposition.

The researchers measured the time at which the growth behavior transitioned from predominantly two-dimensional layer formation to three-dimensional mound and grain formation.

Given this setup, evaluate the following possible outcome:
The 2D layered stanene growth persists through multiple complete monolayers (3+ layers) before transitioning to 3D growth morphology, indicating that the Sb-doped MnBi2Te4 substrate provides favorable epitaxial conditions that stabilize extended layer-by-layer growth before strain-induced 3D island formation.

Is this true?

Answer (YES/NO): NO